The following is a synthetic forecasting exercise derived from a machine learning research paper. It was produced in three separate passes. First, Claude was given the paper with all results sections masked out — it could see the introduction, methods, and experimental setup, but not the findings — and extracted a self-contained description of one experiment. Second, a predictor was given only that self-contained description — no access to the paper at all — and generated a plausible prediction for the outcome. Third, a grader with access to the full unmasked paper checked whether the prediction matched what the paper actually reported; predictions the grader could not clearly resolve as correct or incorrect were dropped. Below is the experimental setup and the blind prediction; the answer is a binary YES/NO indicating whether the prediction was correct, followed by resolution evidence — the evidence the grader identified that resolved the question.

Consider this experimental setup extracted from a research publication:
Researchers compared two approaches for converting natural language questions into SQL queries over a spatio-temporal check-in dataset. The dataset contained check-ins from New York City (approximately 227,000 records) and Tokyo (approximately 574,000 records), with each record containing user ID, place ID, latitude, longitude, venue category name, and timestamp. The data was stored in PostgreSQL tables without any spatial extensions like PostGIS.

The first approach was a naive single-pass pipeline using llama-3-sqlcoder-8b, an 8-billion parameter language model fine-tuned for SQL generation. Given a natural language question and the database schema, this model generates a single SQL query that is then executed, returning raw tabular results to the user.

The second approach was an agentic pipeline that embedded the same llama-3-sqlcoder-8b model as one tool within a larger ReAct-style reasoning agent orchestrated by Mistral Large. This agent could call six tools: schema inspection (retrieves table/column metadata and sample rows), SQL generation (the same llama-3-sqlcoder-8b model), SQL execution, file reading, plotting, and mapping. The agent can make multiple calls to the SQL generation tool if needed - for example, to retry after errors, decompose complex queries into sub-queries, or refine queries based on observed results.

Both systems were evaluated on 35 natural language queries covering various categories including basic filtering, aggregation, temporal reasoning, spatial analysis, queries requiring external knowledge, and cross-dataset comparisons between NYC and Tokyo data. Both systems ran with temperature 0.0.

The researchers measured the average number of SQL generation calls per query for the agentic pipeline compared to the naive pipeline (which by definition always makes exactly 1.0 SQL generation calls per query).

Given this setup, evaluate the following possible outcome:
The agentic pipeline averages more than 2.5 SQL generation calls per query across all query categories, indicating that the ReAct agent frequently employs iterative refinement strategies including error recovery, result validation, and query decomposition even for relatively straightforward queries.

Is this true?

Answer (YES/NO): NO